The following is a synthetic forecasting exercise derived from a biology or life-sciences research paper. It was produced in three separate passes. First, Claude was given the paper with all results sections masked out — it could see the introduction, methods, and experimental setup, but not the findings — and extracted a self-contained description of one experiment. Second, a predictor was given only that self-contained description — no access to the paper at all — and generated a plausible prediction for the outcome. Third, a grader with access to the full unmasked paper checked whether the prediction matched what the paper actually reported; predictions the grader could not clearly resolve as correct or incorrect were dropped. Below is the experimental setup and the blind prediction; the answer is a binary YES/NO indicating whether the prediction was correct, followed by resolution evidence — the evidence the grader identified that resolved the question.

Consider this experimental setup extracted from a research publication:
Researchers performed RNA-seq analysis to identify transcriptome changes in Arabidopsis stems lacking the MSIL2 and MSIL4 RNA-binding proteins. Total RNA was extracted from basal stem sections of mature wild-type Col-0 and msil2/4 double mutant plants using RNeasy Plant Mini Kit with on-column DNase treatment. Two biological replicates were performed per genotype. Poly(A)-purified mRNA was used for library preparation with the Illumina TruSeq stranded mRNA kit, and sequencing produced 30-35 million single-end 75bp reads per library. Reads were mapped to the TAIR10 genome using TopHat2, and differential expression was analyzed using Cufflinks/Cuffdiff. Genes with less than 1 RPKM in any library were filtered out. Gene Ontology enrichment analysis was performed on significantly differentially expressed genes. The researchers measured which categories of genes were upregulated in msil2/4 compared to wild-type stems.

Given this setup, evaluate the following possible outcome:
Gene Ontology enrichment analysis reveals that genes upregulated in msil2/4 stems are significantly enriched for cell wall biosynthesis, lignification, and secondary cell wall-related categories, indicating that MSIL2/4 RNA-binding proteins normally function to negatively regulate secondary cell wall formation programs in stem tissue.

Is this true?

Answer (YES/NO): NO